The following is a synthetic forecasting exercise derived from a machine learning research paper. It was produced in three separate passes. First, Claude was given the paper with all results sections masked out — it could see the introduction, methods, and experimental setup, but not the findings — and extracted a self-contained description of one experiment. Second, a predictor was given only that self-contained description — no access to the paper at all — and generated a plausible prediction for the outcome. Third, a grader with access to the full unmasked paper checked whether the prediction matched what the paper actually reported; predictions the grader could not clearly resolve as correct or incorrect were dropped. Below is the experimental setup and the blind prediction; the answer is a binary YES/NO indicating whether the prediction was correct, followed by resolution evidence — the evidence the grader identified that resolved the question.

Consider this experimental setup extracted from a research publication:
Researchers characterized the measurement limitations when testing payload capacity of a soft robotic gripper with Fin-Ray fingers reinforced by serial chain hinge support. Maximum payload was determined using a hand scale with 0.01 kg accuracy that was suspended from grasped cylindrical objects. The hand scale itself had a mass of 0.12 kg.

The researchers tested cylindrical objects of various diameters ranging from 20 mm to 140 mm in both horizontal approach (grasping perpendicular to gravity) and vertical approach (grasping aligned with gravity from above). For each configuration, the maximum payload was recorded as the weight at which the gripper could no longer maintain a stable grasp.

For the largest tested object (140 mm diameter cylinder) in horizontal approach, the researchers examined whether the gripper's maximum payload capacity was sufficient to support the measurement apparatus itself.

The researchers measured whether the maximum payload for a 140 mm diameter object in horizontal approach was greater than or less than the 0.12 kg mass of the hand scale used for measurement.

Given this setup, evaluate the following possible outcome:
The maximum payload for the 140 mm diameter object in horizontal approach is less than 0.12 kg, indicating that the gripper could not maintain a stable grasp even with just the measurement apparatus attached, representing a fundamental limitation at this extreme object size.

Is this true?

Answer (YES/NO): YES